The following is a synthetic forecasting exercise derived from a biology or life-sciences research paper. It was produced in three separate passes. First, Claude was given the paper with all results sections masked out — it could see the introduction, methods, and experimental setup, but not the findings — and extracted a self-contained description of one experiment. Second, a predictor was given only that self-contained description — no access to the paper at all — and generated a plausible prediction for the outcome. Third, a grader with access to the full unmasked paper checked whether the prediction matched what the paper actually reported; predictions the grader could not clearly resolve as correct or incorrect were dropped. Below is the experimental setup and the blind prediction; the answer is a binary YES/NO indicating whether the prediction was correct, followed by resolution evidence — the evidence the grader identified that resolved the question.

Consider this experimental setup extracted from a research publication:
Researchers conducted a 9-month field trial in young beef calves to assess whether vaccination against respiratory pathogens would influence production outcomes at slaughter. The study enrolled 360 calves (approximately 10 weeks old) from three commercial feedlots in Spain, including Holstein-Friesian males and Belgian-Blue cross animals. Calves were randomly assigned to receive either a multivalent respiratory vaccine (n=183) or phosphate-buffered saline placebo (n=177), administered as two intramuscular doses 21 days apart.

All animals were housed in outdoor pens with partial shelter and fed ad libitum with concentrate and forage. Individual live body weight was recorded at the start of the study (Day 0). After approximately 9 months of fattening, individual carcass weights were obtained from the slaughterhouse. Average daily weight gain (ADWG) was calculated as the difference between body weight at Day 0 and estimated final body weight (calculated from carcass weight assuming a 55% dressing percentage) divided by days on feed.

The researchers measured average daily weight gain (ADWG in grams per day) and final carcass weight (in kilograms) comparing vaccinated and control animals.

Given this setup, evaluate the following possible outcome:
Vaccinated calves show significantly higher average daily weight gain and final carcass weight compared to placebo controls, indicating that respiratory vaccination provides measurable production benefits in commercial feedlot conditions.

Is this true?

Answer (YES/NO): NO